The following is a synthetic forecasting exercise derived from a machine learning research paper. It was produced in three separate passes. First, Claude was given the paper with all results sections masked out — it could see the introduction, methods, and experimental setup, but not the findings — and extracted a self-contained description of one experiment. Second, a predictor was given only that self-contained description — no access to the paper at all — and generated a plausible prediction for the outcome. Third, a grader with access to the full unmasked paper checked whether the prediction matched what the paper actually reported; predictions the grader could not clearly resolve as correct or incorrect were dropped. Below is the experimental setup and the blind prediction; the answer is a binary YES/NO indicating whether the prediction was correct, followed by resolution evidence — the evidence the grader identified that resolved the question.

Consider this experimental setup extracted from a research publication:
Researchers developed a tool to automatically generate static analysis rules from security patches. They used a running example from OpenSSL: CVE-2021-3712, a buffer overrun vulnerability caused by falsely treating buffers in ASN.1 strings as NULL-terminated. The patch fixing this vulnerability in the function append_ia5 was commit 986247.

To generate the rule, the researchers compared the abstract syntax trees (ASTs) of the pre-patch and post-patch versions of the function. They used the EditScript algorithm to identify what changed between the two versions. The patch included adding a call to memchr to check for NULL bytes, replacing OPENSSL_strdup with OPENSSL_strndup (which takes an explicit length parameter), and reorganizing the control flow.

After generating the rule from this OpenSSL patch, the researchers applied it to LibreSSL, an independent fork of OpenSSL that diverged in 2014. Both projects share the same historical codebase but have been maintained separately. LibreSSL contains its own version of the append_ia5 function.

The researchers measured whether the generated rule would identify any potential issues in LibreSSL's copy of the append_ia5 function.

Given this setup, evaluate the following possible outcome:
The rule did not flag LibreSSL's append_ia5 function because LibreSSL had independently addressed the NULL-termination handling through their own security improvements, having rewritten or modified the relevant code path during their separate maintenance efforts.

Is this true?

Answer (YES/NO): NO